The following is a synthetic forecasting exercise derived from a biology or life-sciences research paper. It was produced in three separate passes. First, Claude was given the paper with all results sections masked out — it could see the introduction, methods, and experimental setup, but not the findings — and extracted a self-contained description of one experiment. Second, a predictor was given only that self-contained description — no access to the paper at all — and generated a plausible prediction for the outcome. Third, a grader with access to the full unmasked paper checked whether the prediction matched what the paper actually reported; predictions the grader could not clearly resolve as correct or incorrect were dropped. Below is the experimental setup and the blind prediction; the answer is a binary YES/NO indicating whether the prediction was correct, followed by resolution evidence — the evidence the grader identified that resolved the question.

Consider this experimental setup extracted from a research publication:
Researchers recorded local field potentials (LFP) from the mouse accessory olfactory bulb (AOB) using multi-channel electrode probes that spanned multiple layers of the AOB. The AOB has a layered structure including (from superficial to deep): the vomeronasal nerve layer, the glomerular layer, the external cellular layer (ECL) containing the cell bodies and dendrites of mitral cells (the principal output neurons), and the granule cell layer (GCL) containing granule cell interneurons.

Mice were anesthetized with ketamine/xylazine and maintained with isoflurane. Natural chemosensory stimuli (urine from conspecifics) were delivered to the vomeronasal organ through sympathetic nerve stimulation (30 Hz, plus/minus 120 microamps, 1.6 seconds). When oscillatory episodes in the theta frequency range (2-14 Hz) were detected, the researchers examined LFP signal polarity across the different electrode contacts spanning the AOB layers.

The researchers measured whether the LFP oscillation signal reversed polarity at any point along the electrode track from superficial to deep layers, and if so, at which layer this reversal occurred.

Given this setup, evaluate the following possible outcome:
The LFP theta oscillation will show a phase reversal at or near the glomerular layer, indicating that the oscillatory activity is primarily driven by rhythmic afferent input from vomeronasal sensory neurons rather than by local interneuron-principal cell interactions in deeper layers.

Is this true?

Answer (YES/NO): NO